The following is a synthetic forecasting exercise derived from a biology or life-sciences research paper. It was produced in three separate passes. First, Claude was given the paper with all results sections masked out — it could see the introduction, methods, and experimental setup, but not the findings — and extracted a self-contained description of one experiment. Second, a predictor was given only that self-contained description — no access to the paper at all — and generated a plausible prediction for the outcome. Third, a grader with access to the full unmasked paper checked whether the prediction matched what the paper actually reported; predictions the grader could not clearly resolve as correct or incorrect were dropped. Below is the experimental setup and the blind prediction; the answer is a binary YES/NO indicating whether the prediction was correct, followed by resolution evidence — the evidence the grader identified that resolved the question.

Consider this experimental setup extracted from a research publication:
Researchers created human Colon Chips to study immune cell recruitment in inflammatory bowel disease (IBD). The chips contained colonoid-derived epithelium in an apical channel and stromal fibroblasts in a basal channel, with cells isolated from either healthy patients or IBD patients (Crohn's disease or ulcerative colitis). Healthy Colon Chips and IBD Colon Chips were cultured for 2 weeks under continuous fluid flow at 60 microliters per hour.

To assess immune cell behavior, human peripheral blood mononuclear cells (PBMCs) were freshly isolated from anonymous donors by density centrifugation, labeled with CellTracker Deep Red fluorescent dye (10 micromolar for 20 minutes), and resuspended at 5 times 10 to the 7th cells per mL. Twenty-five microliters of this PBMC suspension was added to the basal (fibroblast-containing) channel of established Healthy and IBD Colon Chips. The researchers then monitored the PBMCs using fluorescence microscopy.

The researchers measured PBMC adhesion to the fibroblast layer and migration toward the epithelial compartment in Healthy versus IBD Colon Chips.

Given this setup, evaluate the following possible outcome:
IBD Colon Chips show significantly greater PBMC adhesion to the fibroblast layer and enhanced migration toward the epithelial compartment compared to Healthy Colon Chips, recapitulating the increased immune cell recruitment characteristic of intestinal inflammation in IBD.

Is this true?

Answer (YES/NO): YES